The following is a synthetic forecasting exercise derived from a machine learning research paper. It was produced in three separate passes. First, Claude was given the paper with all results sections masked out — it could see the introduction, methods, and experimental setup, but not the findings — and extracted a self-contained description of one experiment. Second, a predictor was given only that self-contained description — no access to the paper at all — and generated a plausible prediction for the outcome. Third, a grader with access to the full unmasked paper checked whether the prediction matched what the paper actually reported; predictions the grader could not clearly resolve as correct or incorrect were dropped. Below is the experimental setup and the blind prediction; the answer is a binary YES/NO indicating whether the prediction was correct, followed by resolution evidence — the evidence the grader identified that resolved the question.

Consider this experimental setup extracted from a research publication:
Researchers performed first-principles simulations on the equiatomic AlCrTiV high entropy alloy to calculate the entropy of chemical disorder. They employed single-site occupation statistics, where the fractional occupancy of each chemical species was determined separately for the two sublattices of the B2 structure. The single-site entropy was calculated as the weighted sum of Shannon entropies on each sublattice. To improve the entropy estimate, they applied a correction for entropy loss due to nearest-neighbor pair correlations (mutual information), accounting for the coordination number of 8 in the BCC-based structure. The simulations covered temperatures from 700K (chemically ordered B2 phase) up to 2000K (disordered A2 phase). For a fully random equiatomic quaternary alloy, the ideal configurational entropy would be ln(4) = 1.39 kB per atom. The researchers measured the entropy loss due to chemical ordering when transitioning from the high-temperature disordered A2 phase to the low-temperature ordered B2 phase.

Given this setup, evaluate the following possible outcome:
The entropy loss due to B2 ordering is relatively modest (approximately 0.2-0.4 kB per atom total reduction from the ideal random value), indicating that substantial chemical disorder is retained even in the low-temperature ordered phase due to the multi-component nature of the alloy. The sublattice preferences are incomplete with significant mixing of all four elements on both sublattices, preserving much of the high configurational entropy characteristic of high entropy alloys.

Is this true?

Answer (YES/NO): NO